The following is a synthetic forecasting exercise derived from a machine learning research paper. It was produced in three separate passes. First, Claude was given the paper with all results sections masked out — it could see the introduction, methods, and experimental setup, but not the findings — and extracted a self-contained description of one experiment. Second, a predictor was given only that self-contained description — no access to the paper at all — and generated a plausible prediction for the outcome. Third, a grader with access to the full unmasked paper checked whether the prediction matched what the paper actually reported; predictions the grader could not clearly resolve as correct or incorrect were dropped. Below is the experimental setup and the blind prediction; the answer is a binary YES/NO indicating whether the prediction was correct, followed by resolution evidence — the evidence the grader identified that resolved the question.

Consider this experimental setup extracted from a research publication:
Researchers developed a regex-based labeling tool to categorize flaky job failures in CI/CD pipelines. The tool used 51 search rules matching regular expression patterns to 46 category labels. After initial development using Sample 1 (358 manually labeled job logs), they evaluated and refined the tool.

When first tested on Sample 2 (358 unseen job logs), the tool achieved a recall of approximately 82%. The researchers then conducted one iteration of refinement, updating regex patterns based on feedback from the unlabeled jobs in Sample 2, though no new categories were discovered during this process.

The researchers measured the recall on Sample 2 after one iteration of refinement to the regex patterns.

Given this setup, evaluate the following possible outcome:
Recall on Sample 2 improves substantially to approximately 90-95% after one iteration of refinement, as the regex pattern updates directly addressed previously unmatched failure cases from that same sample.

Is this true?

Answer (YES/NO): YES